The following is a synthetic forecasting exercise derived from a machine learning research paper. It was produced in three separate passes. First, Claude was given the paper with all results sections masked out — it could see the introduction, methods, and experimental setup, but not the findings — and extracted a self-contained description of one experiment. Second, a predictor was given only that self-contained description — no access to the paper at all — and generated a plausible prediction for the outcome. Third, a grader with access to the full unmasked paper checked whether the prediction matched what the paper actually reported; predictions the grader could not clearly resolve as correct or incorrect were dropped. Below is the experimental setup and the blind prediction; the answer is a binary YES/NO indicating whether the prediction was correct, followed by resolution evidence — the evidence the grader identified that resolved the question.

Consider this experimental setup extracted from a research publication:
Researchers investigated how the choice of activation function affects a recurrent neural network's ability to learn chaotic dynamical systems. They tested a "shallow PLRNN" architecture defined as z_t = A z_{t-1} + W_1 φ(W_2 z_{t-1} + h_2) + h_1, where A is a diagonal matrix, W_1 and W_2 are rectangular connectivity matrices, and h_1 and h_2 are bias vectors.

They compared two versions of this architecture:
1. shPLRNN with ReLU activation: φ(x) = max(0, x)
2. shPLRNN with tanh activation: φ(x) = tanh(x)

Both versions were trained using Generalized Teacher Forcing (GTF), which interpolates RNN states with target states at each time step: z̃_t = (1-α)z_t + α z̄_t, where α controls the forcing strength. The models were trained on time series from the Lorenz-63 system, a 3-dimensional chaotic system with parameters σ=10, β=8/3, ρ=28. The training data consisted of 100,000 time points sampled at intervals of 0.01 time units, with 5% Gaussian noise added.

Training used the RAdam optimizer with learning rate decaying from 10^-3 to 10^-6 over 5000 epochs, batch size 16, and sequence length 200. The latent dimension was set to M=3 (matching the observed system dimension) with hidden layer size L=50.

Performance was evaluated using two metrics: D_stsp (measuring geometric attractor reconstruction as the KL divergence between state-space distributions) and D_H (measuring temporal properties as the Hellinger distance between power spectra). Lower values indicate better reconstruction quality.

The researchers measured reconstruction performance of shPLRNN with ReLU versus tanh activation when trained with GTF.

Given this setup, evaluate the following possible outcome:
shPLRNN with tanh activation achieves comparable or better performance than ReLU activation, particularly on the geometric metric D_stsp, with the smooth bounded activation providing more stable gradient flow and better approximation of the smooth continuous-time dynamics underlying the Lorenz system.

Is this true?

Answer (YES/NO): NO